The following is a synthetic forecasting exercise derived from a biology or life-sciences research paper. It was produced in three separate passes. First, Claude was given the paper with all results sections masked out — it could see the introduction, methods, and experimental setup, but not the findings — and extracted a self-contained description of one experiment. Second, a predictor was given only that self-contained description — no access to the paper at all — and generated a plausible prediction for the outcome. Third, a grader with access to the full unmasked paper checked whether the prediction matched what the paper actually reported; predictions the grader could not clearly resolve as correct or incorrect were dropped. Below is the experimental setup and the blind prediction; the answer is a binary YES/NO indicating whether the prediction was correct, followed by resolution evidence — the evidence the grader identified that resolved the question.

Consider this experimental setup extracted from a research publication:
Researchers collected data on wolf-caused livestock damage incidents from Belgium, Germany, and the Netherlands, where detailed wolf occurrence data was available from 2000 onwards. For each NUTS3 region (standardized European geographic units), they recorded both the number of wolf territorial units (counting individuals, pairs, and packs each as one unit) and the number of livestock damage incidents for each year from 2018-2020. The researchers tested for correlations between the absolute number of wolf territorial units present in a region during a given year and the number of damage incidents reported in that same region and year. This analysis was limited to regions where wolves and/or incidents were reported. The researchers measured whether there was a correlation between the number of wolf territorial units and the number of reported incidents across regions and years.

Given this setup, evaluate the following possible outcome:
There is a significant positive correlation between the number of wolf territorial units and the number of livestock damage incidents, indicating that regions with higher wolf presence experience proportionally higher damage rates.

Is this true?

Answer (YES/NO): YES